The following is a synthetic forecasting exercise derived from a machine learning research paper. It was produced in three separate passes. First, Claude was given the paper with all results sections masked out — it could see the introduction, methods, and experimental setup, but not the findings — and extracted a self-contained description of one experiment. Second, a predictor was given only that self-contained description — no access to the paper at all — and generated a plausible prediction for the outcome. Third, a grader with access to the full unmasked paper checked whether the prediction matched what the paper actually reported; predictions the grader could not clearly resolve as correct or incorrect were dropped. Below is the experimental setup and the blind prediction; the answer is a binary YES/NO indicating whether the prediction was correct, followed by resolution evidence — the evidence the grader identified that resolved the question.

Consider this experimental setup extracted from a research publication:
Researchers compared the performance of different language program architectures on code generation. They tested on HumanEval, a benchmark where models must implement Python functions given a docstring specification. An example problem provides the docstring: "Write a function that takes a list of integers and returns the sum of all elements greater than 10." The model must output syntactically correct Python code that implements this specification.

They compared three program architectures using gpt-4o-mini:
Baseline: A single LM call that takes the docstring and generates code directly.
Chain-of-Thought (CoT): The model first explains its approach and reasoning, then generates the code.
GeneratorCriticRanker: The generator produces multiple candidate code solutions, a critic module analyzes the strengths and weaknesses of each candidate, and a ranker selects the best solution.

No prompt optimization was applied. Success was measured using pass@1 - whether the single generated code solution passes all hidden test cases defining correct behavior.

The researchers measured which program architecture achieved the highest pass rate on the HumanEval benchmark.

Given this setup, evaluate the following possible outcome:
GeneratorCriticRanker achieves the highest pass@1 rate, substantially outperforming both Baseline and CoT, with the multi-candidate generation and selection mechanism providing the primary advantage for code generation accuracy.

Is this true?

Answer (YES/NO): NO